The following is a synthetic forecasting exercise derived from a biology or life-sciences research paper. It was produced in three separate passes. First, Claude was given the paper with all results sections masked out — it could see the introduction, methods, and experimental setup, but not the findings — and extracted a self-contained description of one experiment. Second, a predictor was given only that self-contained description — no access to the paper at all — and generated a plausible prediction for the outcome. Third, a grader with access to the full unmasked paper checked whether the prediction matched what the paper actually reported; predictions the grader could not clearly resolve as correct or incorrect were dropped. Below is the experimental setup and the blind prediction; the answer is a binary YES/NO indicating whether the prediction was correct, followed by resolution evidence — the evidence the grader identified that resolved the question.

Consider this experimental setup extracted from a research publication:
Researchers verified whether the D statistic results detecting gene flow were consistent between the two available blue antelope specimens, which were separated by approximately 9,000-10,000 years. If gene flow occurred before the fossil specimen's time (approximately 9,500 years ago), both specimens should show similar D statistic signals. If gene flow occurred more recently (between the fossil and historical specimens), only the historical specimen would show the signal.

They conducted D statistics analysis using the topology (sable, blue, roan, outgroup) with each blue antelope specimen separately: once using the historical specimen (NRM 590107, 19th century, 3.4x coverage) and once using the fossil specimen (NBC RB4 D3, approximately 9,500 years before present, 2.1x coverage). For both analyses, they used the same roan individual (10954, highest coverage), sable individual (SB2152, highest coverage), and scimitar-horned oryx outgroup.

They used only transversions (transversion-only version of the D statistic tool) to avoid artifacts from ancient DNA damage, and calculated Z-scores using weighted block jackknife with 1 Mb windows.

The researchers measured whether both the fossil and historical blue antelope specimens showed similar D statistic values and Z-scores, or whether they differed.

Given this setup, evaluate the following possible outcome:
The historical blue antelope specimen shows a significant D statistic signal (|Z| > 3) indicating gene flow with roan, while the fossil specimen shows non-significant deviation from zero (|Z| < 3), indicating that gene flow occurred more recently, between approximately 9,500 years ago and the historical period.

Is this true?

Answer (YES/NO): NO